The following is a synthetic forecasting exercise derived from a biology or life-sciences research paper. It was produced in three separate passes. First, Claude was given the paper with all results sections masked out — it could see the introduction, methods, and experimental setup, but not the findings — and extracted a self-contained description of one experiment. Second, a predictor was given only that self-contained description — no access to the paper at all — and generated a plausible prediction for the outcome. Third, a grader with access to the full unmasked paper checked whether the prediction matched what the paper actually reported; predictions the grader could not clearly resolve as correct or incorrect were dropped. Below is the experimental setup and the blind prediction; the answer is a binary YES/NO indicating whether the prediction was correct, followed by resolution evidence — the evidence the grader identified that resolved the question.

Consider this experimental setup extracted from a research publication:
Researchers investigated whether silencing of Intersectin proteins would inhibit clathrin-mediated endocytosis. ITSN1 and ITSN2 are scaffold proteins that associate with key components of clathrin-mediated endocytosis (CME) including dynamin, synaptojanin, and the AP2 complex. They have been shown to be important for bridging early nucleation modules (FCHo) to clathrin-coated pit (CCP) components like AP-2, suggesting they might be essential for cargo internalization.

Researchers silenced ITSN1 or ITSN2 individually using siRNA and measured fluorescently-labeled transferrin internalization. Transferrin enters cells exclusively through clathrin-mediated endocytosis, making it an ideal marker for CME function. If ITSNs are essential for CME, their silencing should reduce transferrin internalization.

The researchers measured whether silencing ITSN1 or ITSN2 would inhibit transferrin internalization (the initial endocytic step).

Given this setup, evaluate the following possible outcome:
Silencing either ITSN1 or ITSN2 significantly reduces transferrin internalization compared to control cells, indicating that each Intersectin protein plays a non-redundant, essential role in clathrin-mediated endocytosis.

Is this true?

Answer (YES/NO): NO